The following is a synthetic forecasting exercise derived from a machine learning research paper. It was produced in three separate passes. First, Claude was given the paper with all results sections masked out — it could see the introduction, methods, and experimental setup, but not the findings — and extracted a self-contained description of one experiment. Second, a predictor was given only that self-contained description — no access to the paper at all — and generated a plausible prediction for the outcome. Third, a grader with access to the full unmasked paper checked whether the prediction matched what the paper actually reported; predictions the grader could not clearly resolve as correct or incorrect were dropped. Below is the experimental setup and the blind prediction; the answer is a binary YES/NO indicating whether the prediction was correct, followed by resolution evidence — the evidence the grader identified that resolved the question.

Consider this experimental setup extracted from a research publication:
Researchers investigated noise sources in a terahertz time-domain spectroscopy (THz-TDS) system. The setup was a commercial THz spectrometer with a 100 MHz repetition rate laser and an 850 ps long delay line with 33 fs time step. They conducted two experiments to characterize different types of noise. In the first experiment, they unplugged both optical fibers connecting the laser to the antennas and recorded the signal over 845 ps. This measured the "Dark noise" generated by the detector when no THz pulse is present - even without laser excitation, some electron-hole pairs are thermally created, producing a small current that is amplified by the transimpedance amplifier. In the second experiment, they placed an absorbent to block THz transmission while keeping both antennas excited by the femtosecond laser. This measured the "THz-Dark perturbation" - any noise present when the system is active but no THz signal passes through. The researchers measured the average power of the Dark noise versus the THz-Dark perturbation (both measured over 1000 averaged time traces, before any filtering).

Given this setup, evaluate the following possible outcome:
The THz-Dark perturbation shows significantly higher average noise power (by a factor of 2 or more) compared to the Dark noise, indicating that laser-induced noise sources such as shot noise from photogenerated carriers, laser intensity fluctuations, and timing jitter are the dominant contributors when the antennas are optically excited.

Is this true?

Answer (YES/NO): YES